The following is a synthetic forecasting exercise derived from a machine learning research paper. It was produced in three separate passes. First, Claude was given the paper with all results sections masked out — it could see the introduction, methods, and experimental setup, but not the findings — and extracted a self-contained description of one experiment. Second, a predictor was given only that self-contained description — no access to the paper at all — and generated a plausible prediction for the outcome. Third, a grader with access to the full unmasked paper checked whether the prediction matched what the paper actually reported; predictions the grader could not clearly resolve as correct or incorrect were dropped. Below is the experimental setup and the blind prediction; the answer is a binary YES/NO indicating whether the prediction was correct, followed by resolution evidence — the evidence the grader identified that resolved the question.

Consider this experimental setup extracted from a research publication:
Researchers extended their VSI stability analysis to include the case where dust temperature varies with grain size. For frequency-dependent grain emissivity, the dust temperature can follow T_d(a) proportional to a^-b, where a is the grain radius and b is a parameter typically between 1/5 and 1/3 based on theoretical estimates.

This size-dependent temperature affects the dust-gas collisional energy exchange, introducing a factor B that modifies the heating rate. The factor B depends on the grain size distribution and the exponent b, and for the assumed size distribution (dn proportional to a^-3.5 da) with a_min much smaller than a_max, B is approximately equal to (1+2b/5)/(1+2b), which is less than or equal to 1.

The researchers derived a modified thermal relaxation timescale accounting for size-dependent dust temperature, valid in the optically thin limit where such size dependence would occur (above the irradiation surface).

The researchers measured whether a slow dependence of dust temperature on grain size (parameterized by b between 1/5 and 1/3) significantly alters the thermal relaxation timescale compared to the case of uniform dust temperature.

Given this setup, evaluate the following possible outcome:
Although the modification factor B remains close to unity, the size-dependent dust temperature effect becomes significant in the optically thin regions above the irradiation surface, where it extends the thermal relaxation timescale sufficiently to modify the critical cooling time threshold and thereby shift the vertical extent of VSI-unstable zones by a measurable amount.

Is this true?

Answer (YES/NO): NO